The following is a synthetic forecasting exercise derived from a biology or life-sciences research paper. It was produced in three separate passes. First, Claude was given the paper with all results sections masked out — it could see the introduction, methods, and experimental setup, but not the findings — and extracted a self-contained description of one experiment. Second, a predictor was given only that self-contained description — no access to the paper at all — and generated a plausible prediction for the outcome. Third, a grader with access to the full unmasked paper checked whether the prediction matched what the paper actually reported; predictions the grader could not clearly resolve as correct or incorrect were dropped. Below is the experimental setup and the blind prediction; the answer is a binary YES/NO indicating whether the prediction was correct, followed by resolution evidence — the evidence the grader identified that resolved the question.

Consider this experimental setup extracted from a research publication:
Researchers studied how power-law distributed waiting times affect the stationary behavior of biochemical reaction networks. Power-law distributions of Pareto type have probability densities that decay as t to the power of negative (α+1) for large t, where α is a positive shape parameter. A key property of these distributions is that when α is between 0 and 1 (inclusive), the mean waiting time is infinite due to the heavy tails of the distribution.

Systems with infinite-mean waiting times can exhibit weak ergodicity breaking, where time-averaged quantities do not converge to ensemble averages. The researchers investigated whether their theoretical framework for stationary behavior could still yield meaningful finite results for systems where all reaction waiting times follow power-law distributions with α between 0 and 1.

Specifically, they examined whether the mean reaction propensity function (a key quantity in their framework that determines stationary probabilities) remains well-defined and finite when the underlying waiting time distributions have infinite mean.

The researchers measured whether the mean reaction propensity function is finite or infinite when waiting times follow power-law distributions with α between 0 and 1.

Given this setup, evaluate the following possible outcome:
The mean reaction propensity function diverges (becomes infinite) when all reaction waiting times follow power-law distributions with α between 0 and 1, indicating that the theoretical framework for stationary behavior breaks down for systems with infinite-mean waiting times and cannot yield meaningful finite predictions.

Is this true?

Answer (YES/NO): NO